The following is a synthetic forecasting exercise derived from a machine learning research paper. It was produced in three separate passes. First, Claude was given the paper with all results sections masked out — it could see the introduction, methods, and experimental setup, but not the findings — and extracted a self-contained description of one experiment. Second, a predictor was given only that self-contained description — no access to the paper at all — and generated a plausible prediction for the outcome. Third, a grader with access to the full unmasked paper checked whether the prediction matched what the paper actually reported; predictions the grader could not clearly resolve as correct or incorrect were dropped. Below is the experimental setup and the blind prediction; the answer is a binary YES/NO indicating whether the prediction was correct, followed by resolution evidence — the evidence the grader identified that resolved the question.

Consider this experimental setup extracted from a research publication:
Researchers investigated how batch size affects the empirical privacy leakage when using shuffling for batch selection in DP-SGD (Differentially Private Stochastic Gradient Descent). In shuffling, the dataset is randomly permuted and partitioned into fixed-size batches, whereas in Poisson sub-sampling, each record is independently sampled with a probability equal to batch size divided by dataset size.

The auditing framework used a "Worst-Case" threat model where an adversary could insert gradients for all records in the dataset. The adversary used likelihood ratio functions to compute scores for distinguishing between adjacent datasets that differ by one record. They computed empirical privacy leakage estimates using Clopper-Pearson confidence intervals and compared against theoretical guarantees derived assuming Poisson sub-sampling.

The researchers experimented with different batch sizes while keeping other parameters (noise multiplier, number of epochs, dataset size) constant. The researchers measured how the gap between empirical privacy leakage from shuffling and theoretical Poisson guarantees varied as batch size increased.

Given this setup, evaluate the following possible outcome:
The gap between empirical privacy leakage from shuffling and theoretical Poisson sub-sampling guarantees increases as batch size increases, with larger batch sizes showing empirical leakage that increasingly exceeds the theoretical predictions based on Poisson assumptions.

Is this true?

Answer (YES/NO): NO